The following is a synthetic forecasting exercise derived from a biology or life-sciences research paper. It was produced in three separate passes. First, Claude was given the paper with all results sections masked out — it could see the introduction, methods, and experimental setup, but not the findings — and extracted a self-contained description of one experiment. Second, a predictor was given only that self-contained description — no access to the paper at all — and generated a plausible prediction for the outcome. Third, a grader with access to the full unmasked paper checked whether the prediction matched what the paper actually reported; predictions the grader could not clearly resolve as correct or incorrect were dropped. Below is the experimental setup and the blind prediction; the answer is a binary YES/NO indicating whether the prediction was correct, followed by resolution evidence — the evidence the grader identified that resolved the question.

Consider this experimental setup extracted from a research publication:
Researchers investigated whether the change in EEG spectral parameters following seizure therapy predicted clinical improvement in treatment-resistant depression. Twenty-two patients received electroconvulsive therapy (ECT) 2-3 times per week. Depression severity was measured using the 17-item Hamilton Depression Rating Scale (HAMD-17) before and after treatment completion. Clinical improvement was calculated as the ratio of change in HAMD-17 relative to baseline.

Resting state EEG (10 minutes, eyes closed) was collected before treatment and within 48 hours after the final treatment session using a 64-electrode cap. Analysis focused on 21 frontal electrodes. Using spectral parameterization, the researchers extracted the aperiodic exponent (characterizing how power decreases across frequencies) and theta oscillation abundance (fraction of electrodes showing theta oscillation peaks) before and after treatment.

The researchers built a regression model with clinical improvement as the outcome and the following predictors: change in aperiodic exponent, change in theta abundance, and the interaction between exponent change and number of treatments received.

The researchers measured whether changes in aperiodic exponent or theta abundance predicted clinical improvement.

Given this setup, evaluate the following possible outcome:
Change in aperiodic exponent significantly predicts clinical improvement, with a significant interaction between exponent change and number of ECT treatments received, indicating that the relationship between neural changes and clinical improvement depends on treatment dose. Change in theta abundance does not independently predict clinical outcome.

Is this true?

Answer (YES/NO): NO